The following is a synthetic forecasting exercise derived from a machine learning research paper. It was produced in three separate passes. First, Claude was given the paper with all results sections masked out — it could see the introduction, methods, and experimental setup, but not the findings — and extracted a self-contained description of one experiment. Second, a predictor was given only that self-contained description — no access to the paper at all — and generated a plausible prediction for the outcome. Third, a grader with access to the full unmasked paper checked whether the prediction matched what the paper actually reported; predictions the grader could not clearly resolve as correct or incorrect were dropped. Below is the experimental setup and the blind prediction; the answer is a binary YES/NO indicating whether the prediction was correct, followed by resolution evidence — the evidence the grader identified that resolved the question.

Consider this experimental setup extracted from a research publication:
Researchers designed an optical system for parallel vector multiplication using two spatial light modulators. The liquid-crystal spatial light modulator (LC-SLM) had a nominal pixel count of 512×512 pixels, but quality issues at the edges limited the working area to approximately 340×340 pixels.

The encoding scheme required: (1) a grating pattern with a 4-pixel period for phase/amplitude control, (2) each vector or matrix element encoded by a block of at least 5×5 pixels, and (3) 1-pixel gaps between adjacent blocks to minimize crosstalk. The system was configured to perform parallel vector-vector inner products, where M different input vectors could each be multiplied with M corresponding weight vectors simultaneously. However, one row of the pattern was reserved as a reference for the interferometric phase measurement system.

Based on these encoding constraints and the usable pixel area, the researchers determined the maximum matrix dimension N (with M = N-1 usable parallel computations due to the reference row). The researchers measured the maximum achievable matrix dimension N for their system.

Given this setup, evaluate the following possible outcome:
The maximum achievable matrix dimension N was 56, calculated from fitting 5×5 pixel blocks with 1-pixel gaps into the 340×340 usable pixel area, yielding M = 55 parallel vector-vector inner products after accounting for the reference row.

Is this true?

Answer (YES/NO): YES